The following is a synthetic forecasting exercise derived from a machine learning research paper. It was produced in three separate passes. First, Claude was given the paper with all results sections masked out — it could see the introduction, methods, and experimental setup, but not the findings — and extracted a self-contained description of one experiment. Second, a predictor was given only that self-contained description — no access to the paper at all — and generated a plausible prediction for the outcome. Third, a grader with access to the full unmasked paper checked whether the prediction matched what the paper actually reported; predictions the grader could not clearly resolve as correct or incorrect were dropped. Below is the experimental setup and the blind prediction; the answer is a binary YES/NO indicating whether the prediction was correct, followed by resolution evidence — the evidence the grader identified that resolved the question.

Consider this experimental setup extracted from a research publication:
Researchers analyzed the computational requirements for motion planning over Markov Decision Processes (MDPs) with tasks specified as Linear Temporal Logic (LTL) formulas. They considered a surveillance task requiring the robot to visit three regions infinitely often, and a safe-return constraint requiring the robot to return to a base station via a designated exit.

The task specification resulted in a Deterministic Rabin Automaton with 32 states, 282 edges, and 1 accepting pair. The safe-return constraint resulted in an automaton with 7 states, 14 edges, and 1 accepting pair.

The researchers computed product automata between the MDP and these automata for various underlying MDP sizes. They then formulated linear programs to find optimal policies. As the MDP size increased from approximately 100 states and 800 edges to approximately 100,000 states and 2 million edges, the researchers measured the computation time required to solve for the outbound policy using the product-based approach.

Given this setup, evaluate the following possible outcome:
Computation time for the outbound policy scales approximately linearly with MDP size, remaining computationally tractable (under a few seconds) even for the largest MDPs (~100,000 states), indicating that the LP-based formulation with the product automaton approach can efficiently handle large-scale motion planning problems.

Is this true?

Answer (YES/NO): NO